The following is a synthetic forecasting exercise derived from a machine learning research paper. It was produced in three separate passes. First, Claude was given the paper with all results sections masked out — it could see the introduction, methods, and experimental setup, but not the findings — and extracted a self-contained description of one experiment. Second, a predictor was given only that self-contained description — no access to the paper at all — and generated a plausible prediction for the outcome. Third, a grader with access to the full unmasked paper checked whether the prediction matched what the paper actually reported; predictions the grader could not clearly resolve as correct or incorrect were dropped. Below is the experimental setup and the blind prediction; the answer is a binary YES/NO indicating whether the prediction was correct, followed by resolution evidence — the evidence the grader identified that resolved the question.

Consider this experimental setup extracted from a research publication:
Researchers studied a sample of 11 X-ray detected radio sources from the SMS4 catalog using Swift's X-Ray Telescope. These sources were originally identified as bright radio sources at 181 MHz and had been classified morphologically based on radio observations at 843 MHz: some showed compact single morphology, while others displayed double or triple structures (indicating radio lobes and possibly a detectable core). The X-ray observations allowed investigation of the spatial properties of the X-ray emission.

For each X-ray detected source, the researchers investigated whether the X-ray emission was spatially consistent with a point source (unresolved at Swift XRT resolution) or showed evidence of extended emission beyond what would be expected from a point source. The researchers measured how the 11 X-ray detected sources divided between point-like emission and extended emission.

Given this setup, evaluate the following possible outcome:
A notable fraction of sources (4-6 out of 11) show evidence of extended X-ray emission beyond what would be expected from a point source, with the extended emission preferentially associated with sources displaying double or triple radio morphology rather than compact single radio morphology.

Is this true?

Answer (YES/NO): NO